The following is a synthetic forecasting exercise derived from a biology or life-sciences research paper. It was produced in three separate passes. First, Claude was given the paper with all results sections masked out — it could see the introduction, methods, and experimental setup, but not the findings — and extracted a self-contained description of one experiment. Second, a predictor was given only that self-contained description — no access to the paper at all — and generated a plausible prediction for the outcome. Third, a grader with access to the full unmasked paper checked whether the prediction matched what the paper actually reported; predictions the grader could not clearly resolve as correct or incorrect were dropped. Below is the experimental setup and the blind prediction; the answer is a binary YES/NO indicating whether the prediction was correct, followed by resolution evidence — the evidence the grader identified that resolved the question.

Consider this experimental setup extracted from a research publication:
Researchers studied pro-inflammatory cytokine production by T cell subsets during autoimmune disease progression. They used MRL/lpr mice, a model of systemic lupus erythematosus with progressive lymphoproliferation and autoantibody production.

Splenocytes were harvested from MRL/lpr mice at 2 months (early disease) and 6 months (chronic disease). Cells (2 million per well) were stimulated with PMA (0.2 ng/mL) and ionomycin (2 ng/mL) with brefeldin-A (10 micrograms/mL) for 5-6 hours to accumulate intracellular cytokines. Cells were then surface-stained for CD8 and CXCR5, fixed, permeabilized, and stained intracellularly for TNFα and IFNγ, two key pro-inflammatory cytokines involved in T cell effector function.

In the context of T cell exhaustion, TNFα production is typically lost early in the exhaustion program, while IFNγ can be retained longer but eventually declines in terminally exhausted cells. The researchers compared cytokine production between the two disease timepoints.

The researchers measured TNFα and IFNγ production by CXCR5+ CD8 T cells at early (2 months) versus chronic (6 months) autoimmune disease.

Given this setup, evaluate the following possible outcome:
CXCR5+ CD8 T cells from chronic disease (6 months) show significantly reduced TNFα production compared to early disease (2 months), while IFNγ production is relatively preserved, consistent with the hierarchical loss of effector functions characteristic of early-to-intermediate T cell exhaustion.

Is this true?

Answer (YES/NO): NO